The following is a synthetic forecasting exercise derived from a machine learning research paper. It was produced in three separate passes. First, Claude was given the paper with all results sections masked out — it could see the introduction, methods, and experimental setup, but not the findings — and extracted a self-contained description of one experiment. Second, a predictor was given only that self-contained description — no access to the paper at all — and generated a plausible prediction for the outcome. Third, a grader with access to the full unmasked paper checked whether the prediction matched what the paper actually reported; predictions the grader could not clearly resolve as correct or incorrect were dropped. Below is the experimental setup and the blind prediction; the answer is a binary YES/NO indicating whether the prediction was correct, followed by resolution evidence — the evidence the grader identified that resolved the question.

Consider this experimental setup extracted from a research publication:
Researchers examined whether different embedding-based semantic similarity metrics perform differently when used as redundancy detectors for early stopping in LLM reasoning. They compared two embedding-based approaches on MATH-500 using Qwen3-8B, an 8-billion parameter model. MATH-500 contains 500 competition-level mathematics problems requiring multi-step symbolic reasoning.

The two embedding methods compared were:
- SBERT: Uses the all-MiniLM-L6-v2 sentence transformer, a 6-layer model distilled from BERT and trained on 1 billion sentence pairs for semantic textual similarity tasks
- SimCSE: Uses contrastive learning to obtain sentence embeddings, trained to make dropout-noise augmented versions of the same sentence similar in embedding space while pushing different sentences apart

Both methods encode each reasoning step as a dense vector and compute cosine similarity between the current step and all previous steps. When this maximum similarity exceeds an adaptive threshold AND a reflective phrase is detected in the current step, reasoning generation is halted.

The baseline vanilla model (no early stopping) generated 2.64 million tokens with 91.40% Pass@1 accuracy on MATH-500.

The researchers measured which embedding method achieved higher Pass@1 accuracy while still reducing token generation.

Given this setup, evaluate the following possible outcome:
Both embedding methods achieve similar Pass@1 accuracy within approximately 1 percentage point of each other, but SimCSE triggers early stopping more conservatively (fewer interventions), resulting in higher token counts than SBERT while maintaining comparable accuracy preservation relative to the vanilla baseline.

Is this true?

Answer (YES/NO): YES